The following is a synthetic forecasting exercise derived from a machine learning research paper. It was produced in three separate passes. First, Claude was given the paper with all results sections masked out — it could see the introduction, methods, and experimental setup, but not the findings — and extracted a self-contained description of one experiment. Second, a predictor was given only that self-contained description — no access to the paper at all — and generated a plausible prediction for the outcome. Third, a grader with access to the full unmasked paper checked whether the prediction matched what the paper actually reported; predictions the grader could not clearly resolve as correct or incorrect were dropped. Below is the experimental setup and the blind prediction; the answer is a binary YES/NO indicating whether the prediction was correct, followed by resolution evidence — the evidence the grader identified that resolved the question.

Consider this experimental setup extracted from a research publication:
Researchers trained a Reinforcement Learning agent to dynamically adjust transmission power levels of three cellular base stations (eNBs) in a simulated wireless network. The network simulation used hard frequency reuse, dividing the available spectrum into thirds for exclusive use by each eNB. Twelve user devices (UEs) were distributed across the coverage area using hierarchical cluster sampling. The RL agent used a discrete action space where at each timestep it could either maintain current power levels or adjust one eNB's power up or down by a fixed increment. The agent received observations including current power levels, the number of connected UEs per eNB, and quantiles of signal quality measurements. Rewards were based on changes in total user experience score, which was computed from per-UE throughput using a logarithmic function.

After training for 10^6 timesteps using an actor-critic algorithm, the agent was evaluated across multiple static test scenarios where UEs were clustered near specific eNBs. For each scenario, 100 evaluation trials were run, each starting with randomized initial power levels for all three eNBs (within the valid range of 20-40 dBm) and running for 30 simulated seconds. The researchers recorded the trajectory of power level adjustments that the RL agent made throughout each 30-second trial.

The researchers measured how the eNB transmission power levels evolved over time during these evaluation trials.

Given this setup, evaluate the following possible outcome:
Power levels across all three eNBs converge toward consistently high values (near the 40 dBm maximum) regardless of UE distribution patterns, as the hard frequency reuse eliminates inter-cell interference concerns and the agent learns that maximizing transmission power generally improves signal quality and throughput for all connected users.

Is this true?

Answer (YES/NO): NO